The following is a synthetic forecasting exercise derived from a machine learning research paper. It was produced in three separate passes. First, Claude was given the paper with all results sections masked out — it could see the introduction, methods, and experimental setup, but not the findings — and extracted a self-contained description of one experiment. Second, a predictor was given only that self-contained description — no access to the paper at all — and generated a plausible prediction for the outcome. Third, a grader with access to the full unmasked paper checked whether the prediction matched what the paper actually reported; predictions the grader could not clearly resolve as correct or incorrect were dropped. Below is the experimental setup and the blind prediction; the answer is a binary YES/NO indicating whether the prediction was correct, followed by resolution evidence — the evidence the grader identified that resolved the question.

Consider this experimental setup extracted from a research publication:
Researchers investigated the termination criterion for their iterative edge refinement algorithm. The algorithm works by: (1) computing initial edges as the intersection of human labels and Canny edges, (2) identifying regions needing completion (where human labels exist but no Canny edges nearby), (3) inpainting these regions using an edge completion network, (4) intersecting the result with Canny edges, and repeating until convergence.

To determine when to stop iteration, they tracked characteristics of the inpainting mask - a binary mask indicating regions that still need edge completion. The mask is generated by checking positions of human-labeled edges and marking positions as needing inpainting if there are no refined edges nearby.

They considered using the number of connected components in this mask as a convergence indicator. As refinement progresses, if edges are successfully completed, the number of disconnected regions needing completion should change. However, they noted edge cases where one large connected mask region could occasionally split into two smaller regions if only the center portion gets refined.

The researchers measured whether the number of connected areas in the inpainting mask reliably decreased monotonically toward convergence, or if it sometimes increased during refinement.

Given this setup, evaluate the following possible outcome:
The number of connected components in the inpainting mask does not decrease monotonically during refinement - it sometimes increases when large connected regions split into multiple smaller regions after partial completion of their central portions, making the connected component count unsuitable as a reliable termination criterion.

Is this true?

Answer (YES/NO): NO